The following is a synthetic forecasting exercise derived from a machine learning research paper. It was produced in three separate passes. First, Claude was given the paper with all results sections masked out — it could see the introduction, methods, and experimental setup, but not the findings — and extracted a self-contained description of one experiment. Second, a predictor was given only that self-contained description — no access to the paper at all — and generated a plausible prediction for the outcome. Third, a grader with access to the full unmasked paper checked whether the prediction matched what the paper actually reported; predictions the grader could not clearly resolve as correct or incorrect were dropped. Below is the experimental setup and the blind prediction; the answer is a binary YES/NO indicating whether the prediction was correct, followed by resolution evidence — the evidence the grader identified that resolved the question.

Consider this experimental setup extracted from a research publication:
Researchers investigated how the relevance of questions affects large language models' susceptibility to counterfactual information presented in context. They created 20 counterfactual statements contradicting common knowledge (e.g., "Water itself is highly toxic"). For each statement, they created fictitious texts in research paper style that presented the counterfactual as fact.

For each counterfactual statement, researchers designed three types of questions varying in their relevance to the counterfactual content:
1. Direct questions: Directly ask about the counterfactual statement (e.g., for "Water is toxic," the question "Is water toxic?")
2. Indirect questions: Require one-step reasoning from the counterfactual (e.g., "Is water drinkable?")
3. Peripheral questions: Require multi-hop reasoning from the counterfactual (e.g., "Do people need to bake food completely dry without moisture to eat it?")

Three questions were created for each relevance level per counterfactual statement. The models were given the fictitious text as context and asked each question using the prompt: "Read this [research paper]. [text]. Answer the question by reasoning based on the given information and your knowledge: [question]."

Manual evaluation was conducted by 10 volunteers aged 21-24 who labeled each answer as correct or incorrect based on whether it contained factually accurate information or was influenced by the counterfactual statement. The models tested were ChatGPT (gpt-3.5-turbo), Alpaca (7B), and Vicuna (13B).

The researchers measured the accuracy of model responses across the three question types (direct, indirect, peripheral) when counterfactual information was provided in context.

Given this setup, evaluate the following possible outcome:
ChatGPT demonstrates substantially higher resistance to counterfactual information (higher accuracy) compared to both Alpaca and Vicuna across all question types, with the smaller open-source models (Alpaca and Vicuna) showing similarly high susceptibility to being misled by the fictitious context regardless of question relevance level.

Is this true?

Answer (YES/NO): NO